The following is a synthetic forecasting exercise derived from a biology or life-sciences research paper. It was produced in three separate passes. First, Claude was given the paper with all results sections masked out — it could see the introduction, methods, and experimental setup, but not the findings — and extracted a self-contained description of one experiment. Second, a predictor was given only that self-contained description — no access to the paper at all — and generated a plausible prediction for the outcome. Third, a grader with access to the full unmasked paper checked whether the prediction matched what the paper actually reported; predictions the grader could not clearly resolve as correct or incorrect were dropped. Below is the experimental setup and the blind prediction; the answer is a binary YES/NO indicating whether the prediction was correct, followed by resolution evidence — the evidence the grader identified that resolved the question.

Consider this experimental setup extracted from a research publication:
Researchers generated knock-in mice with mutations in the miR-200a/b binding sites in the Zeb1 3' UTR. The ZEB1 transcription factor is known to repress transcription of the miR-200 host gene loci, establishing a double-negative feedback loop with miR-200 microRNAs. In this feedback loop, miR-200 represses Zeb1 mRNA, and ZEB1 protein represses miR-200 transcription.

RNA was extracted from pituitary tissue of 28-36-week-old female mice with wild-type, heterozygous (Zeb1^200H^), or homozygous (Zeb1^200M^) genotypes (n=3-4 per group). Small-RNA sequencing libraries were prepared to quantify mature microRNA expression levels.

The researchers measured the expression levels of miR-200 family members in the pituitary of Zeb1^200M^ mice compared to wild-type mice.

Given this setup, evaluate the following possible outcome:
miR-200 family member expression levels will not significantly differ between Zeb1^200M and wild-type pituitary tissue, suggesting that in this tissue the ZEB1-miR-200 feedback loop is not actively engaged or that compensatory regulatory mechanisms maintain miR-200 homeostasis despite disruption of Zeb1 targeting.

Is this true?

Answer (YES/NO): NO